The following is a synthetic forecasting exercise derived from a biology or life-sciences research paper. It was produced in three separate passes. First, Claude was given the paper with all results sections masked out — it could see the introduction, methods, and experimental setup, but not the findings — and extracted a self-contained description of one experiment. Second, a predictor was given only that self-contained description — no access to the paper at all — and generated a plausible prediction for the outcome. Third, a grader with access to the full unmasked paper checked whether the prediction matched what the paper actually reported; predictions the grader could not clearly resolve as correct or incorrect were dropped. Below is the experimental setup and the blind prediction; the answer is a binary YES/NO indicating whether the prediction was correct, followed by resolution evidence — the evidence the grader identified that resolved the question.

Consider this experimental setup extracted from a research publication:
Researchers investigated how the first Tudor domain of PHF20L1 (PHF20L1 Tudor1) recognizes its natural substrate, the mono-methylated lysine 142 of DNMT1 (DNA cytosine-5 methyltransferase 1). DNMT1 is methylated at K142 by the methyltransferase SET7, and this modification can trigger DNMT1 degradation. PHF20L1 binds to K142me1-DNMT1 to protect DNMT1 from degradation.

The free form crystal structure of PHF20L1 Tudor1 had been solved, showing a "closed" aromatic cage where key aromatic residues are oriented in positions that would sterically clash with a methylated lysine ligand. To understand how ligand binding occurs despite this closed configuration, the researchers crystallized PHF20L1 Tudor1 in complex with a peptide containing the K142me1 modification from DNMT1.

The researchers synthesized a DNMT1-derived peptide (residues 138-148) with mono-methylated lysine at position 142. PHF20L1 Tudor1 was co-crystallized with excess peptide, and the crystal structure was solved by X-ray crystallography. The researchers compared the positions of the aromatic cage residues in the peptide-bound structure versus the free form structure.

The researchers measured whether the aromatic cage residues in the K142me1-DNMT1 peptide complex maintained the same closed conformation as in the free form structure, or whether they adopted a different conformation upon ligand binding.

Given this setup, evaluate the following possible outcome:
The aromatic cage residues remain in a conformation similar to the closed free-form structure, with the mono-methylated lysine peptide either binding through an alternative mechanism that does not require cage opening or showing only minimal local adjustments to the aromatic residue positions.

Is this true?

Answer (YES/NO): NO